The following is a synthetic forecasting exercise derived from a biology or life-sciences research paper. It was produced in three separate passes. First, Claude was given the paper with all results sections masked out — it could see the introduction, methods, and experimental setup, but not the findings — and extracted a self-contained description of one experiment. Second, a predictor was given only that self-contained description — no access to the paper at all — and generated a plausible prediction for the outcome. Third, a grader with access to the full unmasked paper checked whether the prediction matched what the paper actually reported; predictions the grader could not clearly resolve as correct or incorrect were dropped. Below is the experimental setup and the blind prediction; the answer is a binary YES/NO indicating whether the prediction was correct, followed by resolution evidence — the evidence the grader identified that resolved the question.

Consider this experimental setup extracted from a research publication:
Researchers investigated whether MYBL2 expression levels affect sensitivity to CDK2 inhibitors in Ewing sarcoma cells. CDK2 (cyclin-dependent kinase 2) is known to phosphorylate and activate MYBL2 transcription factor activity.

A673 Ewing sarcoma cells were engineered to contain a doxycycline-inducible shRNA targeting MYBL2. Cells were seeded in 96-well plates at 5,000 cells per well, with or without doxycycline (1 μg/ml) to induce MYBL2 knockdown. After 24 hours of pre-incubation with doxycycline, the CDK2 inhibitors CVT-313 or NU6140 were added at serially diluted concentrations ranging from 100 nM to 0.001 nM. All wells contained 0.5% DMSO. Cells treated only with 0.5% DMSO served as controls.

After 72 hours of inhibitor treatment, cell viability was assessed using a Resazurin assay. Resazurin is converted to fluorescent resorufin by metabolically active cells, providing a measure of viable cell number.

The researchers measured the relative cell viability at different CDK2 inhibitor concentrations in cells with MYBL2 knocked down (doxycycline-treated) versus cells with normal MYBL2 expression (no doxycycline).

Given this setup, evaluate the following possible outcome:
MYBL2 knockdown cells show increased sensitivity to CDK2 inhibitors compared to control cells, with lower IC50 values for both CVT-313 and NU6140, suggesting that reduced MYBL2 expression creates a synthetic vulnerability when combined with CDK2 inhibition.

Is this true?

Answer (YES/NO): NO